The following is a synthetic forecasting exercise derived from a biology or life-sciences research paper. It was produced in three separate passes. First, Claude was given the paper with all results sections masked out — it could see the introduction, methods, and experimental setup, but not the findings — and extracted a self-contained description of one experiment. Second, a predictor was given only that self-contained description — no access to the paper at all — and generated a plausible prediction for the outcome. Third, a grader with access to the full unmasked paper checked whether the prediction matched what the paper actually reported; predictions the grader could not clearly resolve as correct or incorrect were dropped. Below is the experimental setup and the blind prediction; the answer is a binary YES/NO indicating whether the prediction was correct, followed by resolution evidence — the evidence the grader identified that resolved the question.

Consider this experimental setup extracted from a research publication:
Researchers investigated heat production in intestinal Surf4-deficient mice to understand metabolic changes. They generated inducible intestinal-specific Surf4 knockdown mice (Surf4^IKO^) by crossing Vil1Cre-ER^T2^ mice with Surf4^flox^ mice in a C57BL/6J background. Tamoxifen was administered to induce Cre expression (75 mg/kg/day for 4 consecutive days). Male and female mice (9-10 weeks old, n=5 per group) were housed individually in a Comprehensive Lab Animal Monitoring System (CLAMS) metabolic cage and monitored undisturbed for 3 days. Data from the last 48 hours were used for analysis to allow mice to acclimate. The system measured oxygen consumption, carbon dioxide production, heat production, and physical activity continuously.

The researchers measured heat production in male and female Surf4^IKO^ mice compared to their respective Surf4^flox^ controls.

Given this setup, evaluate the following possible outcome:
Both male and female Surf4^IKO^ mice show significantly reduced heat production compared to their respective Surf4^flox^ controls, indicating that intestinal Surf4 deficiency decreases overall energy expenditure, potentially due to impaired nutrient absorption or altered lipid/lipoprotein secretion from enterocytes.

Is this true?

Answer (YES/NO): NO